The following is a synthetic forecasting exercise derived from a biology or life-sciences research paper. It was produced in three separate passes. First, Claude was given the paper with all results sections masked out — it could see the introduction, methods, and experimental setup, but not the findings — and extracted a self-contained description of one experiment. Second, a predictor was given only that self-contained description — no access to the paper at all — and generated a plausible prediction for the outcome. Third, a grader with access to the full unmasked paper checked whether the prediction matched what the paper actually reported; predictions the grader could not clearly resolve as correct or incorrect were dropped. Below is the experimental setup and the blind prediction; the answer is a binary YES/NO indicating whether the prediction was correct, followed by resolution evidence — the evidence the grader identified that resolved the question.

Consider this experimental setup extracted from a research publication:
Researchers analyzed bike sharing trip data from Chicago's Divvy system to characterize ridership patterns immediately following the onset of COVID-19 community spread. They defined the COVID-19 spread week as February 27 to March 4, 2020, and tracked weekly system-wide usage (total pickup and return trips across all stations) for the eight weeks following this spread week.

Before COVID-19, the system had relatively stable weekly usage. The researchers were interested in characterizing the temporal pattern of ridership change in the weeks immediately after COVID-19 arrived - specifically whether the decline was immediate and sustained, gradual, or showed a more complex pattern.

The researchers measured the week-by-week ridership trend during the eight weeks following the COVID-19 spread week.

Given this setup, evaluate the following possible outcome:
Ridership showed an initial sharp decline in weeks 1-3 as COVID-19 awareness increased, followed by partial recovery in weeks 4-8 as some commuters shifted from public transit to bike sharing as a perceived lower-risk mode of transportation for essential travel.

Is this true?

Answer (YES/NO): NO